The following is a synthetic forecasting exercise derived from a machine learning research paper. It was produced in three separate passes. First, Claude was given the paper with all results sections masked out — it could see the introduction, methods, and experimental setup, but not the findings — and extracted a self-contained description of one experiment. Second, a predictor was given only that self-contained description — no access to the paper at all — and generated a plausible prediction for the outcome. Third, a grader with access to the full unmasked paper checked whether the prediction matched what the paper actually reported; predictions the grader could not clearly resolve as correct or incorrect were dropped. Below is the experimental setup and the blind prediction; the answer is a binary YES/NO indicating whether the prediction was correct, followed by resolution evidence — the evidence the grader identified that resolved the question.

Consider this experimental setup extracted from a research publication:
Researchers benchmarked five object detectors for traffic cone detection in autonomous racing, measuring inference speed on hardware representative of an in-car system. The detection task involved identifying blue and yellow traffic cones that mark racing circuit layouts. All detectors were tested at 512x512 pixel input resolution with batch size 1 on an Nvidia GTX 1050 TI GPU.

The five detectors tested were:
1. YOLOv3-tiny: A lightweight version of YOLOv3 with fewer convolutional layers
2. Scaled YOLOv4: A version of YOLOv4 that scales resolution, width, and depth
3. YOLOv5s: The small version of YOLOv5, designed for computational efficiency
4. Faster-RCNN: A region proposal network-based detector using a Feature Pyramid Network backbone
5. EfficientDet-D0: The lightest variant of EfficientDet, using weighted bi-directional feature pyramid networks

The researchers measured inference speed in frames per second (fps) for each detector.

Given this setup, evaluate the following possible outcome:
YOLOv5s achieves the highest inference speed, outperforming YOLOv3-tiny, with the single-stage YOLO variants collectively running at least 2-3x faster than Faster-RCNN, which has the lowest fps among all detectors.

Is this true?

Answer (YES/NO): NO